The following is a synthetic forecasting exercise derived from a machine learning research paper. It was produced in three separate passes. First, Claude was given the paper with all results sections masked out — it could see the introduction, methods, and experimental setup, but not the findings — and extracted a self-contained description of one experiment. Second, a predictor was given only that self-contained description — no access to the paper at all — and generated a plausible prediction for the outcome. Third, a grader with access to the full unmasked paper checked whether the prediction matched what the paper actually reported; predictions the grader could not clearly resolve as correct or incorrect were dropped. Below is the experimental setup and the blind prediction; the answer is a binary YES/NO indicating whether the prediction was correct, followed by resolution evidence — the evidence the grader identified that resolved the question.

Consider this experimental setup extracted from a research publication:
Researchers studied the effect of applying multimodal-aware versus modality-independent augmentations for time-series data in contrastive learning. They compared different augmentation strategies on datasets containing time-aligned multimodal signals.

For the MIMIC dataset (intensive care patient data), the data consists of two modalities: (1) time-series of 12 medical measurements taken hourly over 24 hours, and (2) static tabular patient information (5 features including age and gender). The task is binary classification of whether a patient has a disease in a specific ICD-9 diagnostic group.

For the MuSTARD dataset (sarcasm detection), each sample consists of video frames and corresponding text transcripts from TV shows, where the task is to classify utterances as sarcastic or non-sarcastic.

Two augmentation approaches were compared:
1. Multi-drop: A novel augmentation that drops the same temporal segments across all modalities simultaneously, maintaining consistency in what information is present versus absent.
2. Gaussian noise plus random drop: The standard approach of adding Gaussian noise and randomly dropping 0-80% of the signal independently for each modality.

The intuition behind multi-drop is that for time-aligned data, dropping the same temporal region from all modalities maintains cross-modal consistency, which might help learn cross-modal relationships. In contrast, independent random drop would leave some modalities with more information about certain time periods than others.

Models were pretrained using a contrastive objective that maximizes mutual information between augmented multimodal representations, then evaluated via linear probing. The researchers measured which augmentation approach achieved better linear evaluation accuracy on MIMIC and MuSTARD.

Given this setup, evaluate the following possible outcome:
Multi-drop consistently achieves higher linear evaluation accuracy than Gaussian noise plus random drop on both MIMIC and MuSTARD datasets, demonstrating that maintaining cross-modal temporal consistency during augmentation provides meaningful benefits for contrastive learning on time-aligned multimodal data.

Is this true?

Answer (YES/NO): NO